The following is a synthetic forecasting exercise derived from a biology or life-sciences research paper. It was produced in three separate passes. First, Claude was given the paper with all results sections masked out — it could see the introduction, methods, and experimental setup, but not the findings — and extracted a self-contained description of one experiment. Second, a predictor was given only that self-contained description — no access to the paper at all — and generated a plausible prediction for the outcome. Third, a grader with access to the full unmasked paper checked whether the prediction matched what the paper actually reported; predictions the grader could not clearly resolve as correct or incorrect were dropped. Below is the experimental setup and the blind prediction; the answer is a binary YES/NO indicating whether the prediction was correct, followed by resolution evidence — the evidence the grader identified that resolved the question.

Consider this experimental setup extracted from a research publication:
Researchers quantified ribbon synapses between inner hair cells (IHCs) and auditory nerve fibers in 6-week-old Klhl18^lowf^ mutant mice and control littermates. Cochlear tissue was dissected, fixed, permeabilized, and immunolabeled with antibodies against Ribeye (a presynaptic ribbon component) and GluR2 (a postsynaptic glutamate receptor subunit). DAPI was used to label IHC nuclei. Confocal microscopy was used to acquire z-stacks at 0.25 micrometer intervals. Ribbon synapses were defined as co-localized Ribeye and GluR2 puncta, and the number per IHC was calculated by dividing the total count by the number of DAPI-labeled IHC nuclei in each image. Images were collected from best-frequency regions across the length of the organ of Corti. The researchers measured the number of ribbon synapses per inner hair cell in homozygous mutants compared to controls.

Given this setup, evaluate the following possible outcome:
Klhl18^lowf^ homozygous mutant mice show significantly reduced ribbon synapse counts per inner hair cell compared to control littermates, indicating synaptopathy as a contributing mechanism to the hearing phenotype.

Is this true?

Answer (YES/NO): NO